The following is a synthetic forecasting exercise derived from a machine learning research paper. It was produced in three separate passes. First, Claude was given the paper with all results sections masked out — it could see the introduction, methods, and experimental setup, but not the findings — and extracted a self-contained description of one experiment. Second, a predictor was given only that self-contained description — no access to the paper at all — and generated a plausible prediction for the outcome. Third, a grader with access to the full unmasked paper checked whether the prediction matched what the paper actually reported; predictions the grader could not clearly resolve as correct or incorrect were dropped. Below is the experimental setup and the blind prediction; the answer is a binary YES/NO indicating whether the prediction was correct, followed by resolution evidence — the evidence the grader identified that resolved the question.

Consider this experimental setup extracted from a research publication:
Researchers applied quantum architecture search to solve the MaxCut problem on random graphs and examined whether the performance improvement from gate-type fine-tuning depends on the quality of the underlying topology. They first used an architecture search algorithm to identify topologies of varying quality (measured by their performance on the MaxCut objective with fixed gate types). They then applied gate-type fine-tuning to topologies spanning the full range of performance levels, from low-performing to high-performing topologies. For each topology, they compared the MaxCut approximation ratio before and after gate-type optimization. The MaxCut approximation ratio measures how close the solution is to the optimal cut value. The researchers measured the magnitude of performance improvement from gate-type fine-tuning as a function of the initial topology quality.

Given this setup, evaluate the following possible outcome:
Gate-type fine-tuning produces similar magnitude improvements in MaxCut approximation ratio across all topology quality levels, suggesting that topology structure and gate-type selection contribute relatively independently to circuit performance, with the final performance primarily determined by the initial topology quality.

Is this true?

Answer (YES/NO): NO